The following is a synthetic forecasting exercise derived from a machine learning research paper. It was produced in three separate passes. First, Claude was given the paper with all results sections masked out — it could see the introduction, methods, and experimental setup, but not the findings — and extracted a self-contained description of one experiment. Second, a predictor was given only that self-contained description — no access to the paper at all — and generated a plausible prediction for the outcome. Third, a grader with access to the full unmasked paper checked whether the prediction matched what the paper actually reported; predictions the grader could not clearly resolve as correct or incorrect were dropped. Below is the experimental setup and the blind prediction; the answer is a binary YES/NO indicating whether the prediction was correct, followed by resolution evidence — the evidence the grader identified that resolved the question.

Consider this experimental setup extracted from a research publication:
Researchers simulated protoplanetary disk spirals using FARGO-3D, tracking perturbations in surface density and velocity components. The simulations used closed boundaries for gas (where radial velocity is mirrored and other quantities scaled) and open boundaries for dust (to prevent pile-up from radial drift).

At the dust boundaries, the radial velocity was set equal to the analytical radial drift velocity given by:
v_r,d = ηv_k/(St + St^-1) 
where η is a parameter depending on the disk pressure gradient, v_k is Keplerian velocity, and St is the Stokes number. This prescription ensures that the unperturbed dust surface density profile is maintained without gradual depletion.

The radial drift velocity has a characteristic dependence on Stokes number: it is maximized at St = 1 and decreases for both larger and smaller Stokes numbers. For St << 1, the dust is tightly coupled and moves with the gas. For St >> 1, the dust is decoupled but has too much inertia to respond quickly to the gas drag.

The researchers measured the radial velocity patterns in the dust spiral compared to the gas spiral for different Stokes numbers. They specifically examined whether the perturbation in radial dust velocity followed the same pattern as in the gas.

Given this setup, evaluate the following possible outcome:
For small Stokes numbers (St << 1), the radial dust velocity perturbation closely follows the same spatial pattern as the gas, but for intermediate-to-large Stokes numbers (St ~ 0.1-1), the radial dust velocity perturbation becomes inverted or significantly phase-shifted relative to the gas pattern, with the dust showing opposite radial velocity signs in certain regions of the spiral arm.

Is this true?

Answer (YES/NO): NO